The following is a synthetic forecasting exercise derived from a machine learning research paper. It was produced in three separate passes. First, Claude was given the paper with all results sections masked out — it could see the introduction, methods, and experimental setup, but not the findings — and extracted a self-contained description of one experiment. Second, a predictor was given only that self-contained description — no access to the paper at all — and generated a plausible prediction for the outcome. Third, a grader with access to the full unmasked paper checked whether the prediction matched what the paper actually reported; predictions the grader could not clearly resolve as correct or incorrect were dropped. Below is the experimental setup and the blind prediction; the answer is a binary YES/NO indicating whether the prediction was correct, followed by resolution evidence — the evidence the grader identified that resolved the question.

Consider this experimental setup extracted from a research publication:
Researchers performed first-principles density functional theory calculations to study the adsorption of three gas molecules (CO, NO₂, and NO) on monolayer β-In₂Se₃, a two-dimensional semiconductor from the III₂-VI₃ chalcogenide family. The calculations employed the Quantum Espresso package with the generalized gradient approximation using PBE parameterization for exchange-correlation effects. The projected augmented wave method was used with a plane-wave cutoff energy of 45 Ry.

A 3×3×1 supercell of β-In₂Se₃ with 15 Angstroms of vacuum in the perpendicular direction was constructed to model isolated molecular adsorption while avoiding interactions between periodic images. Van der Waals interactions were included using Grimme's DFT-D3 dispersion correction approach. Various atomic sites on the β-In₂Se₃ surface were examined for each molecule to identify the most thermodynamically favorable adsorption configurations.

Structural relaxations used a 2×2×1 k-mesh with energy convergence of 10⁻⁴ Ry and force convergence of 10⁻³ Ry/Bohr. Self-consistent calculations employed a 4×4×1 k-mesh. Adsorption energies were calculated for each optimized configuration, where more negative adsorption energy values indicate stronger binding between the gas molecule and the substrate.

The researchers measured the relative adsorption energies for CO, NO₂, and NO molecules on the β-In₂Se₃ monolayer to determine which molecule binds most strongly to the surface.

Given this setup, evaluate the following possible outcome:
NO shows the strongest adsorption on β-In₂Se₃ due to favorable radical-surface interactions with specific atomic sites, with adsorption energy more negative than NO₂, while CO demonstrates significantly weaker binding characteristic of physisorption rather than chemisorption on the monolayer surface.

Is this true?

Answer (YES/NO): YES